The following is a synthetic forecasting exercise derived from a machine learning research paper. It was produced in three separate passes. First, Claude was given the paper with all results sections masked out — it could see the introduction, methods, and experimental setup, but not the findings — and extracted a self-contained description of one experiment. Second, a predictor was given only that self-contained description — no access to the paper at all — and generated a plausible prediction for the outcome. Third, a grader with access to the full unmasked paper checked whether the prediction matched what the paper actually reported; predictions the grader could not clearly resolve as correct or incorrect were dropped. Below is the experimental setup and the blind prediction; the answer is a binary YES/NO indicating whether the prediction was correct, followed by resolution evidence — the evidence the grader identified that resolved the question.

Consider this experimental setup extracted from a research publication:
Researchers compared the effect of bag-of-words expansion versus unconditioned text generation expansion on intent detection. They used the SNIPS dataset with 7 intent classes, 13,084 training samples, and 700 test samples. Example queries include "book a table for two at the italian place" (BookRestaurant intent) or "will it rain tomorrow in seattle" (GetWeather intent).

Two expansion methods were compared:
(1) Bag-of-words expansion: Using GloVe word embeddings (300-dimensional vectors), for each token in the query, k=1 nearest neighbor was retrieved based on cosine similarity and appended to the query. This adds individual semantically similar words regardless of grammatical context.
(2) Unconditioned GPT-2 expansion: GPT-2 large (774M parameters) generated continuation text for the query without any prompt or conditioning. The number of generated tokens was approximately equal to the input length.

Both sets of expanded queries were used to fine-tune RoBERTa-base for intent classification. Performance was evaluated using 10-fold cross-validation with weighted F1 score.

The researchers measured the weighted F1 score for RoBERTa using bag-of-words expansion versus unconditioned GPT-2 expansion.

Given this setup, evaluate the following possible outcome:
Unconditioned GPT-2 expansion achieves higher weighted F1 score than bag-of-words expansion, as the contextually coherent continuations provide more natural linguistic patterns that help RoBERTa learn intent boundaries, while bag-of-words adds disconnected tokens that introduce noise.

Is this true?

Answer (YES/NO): YES